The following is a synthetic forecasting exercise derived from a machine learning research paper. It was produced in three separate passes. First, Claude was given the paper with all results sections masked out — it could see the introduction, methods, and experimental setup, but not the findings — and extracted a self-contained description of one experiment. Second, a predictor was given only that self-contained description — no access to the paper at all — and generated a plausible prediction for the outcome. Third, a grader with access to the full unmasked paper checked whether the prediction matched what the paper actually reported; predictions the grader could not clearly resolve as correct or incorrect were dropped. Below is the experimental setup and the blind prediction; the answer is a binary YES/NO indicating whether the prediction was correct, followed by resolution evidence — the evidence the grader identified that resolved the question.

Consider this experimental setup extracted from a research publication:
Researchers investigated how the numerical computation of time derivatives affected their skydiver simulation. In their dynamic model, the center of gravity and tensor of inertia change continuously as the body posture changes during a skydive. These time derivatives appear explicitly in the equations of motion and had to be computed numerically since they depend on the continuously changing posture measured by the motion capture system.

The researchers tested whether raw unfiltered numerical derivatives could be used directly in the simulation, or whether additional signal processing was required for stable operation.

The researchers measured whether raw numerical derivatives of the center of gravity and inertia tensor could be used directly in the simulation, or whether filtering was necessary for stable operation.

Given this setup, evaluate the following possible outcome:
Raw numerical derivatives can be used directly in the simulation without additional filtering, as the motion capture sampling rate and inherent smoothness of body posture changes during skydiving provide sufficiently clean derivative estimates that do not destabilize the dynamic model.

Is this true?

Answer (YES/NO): NO